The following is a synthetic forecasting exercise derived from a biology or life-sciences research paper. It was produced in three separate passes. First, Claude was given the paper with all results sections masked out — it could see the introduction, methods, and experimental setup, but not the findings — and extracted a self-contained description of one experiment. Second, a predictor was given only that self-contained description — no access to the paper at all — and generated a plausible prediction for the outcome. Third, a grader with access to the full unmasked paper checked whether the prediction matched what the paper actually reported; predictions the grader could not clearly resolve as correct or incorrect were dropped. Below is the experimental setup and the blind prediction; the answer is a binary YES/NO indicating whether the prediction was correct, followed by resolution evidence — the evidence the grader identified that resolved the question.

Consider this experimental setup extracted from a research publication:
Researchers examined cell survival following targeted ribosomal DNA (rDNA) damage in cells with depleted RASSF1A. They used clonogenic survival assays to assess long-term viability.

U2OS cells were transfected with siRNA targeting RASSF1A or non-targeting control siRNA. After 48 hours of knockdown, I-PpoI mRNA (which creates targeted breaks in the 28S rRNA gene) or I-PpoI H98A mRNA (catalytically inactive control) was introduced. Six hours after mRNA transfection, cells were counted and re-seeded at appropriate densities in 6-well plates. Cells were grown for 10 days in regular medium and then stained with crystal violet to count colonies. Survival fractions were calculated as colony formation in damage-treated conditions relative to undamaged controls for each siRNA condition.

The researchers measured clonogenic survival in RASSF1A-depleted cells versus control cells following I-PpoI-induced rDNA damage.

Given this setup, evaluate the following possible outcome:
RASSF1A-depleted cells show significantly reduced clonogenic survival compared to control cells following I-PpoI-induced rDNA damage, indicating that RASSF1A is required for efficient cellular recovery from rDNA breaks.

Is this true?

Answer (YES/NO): YES